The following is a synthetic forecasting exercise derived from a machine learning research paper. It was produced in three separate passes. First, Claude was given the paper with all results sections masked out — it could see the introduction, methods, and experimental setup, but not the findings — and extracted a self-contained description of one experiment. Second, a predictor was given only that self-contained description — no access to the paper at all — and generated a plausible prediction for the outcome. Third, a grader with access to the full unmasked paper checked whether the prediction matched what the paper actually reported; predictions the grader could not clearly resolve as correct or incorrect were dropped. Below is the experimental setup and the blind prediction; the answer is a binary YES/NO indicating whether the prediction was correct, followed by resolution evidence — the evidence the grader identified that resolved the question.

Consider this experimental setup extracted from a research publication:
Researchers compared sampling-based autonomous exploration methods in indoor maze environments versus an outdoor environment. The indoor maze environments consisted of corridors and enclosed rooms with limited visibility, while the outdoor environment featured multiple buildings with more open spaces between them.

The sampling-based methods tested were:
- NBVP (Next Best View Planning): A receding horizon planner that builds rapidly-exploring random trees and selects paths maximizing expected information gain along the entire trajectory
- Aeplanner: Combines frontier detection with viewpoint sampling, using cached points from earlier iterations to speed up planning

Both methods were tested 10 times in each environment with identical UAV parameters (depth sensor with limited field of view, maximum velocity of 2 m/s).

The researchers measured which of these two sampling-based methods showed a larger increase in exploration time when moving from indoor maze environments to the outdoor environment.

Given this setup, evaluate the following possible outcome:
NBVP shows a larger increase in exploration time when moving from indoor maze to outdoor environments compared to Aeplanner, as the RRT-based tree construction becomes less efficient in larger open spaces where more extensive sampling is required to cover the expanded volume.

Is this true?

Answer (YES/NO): NO